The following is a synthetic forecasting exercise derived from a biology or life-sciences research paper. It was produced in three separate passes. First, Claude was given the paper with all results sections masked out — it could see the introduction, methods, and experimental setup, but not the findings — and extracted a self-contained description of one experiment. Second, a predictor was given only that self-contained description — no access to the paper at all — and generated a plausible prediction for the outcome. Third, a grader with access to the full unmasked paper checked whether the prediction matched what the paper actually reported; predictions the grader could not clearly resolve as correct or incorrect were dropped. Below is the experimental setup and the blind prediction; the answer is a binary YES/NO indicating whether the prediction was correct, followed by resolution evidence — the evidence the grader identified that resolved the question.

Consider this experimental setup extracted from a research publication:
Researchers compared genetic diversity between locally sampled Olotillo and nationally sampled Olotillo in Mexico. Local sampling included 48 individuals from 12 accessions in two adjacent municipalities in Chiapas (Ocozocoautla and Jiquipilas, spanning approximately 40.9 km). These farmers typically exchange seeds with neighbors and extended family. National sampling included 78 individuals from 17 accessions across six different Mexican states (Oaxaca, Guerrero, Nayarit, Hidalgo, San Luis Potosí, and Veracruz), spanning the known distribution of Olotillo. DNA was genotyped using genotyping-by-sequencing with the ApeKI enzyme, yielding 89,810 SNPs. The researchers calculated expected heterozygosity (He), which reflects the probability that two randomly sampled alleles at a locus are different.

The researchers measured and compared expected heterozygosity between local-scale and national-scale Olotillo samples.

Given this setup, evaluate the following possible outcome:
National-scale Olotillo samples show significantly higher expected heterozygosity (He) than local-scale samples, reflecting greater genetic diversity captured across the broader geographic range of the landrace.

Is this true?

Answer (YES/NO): NO